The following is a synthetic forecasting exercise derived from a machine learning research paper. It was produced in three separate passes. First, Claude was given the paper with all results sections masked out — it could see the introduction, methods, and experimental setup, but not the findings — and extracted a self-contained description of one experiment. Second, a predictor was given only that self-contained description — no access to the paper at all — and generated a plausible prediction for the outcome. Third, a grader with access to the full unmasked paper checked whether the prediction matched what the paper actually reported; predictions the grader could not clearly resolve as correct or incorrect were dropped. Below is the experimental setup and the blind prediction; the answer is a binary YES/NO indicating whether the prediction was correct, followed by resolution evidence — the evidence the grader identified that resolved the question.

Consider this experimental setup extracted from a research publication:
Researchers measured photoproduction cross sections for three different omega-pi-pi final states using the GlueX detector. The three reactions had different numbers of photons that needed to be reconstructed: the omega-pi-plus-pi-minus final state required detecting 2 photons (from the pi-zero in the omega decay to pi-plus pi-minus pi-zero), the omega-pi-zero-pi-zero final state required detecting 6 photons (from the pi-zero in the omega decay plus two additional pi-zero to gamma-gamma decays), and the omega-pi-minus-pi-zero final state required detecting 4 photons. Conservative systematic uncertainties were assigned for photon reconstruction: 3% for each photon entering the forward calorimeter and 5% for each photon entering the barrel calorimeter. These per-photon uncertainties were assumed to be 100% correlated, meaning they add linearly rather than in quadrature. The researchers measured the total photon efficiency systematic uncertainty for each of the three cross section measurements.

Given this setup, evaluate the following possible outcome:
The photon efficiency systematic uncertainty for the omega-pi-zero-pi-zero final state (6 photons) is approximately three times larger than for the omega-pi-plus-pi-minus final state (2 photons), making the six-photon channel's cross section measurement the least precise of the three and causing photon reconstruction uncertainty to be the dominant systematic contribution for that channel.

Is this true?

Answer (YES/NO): YES